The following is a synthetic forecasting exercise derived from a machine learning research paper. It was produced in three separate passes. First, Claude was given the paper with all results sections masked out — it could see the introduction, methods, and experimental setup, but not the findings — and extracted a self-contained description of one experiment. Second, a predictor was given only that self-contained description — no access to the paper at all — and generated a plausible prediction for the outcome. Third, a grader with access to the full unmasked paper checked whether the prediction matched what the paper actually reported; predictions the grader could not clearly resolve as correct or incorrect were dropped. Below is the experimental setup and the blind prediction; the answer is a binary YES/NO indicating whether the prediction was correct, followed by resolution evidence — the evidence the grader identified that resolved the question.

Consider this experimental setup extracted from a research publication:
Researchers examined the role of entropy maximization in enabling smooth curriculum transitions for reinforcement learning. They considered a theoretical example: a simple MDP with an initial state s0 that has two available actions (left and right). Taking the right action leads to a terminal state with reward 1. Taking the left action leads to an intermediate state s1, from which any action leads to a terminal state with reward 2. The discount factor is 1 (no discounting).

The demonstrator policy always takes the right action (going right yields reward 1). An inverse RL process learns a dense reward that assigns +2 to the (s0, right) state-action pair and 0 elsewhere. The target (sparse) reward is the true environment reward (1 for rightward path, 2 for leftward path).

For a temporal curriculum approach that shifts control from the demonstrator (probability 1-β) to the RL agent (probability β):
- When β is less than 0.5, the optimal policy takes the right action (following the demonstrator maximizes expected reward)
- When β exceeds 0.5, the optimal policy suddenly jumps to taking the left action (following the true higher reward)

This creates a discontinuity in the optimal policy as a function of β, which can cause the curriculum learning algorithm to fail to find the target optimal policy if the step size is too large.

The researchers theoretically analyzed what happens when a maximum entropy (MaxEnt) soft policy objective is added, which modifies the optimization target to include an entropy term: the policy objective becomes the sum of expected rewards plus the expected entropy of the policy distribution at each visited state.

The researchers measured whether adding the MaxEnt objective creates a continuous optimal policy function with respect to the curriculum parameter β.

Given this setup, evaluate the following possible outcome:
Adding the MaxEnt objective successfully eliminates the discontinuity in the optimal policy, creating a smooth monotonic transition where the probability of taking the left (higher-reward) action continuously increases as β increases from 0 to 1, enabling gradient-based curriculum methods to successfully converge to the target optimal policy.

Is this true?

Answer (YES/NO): NO